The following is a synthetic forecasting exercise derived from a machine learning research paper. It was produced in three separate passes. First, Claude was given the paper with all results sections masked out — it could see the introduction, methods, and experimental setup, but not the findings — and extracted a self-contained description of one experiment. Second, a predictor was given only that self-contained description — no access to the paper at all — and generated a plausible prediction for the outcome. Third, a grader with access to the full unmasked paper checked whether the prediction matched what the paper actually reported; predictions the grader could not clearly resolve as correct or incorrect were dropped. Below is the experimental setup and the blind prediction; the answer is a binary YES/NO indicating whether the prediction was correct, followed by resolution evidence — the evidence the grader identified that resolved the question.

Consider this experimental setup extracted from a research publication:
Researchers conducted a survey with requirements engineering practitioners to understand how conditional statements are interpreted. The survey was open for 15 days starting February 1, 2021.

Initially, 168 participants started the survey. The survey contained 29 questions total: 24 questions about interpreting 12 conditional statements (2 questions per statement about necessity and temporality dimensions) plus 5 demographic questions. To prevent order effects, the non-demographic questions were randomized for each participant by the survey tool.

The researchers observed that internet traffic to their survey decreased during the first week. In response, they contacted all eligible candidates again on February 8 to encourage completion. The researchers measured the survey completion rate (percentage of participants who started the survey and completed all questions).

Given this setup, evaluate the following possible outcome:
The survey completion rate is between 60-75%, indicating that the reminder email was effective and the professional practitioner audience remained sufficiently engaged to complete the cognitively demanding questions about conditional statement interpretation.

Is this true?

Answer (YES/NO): YES